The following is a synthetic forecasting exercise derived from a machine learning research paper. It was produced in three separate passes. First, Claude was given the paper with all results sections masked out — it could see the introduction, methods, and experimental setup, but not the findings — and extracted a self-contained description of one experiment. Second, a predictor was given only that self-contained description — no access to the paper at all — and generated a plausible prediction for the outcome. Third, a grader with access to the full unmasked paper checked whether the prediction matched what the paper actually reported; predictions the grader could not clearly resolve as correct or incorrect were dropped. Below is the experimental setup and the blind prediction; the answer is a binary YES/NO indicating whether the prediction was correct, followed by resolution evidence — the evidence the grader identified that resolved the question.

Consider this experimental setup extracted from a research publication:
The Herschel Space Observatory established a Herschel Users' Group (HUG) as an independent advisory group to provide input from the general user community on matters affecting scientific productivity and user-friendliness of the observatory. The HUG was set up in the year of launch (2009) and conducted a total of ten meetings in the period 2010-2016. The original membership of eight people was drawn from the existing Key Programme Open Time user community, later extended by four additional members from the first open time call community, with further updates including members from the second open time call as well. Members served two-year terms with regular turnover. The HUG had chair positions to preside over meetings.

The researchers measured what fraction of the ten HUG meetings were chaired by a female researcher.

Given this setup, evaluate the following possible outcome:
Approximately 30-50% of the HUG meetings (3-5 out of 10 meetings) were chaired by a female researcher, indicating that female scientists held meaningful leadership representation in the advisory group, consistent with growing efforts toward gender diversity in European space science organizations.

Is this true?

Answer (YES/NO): NO